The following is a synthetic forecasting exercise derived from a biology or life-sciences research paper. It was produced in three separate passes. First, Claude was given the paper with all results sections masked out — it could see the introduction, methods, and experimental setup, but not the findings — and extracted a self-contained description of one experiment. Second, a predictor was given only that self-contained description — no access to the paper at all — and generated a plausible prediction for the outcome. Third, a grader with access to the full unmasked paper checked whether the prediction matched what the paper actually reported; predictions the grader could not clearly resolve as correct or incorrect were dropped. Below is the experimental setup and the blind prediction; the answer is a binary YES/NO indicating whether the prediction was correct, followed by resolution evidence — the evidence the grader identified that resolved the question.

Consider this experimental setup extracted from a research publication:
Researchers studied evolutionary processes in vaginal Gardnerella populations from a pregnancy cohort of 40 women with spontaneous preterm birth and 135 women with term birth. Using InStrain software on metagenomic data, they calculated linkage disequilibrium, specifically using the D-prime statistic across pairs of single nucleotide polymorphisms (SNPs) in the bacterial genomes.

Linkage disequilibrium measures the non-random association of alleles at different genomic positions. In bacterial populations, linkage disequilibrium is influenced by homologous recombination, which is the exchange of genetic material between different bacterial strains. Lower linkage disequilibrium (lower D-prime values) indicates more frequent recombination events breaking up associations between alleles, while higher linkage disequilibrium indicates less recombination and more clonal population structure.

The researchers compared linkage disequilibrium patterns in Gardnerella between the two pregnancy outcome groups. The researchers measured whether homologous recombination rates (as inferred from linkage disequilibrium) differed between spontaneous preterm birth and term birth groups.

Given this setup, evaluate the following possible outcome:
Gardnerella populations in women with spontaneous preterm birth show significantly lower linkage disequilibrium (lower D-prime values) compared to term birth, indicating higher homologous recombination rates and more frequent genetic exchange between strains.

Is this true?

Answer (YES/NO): YES